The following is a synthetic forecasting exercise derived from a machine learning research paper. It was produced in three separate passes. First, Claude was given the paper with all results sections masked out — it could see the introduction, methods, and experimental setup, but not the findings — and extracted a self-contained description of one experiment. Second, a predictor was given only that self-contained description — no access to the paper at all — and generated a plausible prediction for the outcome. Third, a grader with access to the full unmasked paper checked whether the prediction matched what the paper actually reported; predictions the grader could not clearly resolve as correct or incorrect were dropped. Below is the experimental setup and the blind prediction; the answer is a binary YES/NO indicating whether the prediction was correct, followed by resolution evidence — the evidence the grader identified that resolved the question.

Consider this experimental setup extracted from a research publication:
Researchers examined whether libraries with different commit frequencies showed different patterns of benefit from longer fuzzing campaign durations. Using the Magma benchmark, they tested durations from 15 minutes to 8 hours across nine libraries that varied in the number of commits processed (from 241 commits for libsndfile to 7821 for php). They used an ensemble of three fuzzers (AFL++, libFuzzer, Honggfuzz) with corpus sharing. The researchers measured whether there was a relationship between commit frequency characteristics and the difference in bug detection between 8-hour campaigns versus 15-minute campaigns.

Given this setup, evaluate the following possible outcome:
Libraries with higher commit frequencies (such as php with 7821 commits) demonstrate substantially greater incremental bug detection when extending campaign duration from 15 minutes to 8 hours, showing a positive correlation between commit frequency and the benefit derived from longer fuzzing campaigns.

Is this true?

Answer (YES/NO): NO